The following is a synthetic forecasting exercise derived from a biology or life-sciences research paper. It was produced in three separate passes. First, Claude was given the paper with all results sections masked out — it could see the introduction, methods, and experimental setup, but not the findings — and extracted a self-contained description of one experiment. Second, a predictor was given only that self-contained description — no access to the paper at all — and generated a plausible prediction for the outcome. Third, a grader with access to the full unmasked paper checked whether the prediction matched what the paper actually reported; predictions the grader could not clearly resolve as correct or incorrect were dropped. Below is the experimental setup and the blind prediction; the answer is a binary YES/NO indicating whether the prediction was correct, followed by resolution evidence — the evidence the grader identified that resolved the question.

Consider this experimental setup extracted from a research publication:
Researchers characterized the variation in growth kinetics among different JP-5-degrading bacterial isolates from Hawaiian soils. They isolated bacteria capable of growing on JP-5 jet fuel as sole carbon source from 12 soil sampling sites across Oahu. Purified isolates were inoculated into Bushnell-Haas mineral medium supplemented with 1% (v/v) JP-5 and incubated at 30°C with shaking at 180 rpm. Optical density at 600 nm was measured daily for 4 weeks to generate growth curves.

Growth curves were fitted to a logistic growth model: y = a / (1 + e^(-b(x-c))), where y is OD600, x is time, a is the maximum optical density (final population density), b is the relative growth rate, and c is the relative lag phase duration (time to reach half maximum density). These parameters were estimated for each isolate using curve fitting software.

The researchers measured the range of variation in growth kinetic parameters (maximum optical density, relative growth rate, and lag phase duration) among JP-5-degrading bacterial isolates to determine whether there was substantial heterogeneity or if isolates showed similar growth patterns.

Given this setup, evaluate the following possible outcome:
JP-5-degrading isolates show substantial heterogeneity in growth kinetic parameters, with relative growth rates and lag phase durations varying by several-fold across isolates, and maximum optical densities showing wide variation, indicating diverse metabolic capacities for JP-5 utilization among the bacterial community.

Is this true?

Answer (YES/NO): YES